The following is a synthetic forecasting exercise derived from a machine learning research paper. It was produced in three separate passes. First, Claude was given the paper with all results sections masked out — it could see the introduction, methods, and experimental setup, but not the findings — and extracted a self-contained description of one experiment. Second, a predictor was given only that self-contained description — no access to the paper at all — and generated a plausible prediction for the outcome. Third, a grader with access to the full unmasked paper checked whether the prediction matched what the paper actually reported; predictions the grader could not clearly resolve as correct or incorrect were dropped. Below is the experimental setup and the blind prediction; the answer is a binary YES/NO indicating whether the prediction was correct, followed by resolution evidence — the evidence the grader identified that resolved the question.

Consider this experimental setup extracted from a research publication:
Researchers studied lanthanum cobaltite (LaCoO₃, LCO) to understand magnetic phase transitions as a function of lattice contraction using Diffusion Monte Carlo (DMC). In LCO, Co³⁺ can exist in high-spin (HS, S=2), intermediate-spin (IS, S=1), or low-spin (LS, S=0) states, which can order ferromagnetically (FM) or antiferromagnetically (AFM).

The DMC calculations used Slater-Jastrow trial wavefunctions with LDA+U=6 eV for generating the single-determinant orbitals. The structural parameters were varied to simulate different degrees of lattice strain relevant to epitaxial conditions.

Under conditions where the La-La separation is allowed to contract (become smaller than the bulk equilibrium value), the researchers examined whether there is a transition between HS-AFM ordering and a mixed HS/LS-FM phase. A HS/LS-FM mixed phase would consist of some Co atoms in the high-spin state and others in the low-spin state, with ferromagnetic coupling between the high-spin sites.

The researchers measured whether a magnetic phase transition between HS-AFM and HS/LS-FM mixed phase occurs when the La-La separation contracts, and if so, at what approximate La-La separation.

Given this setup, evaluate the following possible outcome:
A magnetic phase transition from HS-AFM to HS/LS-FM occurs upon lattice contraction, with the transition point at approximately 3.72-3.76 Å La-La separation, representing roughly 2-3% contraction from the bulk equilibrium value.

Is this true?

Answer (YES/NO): NO